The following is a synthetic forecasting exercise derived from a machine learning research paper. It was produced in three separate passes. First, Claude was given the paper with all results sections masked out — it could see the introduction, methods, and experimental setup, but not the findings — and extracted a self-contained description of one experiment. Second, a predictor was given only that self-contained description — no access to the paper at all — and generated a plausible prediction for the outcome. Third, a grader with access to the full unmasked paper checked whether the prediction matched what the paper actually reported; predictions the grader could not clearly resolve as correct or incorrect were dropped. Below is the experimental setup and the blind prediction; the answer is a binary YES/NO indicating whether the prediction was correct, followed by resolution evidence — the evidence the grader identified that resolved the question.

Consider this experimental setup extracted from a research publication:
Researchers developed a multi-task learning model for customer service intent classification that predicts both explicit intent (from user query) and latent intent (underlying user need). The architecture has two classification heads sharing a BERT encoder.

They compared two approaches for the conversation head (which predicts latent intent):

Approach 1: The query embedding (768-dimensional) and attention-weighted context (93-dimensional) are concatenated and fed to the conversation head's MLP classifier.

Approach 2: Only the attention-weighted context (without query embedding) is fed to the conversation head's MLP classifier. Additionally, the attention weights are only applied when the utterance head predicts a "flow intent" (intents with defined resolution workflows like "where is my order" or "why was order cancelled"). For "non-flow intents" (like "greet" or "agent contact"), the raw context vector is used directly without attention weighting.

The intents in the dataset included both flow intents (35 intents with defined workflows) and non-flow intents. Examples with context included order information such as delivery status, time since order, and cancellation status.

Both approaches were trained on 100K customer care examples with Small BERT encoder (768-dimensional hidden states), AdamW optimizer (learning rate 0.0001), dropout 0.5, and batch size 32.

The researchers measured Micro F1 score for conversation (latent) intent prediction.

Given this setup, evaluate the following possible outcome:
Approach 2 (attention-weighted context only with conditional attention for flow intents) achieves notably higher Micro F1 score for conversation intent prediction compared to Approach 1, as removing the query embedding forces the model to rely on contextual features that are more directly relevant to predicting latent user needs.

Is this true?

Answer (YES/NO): YES